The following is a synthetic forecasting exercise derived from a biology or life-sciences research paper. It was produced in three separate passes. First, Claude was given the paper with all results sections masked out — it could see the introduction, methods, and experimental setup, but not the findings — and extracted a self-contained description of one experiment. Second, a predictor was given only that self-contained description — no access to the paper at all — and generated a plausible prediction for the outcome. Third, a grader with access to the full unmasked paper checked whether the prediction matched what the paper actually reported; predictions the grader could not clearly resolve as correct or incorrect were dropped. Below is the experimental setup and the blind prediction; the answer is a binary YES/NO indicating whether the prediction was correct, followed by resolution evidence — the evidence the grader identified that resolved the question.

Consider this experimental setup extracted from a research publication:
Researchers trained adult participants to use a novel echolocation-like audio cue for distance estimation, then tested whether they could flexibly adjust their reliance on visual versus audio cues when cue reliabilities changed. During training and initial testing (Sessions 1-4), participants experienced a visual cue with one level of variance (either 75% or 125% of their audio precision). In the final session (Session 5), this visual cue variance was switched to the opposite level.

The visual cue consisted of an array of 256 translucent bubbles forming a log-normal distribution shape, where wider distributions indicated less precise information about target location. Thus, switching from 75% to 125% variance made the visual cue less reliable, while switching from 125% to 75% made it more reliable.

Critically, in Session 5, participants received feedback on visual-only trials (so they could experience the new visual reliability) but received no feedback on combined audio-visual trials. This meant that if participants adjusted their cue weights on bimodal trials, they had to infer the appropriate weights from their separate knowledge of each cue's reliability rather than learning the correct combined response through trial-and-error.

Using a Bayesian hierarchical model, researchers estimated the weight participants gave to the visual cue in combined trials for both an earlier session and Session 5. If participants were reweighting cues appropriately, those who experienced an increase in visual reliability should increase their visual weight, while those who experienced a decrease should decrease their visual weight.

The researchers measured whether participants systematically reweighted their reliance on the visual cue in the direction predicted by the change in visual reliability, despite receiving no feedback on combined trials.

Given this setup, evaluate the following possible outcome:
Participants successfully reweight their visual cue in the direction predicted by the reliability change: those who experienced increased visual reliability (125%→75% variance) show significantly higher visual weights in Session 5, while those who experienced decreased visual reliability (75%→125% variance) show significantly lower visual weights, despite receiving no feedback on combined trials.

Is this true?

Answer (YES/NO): YES